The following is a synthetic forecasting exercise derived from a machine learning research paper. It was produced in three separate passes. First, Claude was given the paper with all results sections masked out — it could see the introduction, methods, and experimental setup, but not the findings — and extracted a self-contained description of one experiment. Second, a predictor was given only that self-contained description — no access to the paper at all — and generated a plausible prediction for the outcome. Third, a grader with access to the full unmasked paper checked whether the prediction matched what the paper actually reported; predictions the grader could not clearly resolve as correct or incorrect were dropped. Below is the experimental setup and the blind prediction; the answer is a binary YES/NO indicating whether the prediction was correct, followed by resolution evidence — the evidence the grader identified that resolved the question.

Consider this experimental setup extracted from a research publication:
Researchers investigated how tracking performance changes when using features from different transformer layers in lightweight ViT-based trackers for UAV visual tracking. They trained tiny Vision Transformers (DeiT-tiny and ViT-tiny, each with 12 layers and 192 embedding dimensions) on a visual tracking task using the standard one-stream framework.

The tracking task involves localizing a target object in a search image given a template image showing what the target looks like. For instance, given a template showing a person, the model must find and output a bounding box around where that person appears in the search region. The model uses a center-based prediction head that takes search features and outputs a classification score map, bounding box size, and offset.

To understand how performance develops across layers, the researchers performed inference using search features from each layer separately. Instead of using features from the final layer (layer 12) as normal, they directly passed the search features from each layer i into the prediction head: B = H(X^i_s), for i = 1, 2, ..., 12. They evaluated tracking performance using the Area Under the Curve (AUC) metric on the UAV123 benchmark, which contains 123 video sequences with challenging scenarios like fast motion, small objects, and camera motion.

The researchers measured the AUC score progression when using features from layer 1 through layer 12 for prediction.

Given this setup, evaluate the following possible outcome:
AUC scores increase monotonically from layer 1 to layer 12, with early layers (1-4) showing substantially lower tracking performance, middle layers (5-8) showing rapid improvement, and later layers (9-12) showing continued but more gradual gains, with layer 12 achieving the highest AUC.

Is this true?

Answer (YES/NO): NO